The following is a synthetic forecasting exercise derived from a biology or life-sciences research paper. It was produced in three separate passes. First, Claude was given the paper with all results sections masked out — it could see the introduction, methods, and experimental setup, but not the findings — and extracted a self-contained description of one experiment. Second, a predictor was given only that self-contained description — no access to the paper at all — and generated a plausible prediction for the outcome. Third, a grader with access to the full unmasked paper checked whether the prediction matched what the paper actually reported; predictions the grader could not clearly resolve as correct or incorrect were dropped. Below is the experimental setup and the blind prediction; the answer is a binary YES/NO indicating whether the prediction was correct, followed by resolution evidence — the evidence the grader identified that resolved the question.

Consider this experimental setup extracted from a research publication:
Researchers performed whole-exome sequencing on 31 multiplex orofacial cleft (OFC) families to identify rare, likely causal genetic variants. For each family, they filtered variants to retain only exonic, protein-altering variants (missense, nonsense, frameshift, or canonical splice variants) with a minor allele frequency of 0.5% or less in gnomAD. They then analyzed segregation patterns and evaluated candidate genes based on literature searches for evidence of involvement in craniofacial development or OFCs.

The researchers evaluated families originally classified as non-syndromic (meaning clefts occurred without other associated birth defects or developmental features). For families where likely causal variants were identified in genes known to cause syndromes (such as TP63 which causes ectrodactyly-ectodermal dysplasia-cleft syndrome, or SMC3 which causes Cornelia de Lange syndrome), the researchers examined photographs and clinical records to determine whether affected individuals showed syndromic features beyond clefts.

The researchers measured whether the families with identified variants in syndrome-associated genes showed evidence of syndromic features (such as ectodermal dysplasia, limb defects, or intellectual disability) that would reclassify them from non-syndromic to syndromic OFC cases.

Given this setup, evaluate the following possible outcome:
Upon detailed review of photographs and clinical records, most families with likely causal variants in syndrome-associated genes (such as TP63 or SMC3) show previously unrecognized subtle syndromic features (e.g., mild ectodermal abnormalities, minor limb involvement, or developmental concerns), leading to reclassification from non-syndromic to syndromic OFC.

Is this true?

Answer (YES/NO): NO